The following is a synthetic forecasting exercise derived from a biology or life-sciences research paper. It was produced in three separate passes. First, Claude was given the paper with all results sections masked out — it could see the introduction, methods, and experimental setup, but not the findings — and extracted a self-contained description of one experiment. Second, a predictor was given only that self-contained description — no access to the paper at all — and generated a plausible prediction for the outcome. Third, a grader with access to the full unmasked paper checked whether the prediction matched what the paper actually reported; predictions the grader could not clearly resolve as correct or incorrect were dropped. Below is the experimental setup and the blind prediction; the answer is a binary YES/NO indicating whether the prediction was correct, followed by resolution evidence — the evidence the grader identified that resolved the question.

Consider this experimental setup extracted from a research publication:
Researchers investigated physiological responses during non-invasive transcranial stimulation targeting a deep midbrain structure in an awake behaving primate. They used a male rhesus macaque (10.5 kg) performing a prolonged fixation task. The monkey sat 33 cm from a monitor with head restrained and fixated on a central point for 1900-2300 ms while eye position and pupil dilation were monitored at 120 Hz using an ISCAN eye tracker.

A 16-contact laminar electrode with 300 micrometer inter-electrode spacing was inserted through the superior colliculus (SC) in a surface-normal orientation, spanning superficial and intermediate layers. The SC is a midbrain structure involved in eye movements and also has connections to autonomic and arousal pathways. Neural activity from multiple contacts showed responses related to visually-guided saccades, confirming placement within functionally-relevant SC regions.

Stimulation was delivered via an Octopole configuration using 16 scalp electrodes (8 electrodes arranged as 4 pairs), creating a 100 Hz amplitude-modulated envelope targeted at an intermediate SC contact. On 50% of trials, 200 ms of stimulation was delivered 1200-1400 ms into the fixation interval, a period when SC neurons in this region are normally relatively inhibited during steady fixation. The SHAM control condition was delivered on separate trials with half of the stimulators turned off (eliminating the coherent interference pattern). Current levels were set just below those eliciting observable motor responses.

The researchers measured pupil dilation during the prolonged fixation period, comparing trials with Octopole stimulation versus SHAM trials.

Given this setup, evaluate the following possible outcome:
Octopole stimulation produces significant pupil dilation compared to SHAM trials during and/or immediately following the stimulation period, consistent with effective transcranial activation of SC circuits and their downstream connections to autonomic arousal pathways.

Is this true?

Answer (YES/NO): YES